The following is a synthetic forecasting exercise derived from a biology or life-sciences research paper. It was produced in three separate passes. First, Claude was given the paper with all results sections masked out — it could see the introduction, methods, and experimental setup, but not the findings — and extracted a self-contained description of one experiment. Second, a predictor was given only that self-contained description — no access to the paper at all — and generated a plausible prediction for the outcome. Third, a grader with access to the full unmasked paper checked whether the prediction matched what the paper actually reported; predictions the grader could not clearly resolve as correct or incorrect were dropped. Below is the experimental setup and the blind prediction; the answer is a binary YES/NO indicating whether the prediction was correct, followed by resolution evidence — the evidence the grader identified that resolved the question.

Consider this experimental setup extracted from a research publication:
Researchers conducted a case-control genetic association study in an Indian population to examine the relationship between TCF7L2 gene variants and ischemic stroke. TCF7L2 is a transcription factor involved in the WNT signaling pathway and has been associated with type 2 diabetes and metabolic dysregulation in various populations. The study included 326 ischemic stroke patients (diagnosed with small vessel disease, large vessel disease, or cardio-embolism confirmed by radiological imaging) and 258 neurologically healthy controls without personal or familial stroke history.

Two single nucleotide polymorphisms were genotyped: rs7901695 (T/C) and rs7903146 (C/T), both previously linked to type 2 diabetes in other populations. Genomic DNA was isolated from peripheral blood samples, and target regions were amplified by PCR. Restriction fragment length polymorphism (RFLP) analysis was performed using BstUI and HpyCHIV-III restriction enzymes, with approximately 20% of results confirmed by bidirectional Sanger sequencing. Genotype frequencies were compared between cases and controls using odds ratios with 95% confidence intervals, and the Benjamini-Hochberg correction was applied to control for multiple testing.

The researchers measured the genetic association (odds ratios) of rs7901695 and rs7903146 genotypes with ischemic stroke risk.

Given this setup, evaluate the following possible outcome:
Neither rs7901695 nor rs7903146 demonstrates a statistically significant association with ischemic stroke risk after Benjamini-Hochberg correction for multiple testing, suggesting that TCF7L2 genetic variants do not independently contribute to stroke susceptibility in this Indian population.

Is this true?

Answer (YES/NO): NO